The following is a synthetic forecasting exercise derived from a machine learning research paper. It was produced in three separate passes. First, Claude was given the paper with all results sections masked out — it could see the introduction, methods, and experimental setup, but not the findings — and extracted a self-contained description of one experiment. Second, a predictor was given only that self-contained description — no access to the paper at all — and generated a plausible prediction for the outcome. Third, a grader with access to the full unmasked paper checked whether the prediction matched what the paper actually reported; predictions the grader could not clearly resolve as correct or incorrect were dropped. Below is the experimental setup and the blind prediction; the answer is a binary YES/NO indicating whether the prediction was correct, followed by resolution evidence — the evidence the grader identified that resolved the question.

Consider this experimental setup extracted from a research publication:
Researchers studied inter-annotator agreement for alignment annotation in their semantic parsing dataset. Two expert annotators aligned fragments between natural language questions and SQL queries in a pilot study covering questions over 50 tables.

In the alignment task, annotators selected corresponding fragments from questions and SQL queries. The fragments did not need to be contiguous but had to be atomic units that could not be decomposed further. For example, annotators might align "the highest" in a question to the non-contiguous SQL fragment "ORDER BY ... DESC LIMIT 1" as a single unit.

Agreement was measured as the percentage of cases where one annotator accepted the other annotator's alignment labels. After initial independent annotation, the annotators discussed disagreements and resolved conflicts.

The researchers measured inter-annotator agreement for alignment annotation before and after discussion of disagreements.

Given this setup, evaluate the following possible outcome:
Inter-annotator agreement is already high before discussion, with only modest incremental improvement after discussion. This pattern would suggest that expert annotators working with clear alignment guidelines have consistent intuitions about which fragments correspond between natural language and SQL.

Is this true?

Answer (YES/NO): NO